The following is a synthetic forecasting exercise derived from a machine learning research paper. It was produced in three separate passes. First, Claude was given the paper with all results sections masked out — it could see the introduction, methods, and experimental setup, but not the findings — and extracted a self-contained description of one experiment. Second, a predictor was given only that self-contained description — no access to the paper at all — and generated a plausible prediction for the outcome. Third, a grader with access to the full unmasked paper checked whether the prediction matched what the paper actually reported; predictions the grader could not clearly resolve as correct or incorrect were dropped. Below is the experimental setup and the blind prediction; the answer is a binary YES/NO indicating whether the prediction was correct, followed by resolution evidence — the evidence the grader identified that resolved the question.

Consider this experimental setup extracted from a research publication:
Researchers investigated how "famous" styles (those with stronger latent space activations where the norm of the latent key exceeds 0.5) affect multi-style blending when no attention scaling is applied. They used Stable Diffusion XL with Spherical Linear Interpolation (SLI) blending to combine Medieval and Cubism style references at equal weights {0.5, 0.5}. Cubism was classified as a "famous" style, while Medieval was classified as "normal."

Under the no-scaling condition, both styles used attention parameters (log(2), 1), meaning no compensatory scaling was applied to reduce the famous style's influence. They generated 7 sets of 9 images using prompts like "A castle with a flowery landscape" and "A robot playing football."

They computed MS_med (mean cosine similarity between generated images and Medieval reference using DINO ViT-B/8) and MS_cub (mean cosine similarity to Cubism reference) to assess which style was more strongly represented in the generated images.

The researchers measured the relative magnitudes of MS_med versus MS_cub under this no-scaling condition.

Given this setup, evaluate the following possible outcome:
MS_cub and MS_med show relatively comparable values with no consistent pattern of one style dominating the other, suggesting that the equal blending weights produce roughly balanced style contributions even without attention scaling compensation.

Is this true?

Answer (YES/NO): NO